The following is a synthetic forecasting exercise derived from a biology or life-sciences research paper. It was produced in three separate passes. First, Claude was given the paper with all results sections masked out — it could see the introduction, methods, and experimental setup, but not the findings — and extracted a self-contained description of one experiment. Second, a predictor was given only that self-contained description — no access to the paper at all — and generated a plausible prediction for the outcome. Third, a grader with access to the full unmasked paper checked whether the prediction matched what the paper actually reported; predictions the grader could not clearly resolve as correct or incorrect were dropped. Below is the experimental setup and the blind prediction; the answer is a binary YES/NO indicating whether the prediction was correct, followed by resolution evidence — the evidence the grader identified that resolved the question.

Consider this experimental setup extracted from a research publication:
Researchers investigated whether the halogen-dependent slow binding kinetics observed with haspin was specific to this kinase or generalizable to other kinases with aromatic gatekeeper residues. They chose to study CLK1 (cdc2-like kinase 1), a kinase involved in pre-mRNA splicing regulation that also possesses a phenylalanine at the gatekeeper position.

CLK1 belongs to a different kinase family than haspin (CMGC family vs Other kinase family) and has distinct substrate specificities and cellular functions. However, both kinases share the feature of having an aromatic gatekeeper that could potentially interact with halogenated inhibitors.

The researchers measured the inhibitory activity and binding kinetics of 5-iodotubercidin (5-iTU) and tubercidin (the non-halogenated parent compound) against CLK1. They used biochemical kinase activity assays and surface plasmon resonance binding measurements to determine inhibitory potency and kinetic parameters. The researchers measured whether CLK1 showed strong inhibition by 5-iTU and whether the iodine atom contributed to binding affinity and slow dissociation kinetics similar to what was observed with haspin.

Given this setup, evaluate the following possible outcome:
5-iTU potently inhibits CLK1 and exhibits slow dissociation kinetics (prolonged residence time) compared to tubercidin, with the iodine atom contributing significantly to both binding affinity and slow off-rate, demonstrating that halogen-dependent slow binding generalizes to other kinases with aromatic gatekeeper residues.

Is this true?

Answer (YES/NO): YES